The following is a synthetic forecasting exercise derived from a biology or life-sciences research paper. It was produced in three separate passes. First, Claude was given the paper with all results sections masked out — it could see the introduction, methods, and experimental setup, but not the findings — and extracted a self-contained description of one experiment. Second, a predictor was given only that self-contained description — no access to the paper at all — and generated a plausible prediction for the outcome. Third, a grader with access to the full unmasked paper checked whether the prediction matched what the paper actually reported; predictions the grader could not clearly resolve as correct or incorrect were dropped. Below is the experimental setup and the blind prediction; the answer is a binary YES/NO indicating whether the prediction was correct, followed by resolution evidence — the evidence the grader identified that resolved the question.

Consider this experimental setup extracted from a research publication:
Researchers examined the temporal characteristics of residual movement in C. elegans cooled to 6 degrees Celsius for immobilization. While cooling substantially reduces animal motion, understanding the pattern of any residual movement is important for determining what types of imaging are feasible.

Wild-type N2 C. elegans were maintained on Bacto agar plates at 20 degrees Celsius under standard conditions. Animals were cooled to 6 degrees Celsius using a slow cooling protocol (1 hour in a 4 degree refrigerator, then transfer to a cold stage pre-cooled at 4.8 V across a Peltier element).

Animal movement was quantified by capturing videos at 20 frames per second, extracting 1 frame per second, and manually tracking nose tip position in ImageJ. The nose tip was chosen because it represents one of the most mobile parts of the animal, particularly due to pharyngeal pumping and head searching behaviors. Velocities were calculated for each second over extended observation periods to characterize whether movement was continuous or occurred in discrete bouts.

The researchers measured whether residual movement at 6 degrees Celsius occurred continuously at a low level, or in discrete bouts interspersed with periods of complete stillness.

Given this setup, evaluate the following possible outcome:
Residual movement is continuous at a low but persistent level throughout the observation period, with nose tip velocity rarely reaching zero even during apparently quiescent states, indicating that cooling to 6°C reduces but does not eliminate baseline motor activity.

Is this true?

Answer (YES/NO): NO